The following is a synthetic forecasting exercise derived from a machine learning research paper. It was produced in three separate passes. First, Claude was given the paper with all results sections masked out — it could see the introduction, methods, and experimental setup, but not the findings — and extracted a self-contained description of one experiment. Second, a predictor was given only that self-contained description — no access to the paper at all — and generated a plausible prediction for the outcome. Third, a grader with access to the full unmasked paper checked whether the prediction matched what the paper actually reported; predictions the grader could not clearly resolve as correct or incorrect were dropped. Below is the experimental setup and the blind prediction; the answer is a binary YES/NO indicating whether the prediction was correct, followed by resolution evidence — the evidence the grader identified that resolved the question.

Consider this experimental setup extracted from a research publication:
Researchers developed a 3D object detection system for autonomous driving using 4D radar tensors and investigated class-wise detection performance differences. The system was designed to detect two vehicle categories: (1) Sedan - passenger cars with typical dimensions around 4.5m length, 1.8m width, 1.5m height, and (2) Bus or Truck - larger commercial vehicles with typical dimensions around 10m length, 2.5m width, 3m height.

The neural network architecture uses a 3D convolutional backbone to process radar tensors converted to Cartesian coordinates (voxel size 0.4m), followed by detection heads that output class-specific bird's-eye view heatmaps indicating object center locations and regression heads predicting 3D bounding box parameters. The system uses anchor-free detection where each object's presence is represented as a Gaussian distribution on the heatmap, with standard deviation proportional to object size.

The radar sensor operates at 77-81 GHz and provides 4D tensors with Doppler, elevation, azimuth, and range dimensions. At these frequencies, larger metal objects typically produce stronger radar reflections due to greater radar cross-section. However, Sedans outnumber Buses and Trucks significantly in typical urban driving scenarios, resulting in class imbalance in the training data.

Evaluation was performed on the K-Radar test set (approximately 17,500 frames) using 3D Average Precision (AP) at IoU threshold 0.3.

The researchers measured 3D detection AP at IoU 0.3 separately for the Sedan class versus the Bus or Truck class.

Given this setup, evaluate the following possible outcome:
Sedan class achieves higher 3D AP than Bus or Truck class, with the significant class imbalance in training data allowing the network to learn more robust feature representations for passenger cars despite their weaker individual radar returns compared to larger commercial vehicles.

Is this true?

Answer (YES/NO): YES